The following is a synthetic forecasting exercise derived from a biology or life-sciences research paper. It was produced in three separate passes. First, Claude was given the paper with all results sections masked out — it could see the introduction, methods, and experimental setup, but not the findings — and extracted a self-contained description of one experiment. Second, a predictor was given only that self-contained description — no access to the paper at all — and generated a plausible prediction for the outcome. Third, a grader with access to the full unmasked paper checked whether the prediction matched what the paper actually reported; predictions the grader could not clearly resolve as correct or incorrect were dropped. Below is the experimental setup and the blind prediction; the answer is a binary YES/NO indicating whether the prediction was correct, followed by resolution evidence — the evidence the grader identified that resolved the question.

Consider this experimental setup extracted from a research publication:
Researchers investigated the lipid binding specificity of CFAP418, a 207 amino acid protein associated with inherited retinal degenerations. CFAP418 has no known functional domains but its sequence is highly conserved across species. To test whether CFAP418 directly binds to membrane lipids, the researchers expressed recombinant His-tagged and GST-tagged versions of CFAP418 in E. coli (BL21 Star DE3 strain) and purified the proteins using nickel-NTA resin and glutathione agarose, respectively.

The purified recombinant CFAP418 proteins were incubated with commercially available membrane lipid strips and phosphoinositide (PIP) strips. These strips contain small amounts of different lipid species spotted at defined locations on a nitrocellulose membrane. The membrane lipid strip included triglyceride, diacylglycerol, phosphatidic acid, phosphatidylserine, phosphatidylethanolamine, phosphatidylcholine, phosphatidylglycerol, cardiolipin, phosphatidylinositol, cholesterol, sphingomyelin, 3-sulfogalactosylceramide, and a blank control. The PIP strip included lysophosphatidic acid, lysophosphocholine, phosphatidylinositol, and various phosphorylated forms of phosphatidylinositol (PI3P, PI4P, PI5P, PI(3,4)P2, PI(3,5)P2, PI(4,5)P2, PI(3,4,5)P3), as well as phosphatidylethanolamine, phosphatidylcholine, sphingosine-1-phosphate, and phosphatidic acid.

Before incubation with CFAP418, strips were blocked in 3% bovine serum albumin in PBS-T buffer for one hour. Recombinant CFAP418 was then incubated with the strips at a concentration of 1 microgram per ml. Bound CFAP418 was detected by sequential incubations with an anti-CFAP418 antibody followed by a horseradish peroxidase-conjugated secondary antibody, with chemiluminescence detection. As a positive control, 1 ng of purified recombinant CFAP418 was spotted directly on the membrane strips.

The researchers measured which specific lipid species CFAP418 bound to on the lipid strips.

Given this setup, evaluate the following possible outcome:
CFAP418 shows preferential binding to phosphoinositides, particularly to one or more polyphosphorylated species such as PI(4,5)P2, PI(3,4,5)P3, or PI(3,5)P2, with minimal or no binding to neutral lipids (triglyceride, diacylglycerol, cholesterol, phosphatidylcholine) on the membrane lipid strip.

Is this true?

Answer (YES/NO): NO